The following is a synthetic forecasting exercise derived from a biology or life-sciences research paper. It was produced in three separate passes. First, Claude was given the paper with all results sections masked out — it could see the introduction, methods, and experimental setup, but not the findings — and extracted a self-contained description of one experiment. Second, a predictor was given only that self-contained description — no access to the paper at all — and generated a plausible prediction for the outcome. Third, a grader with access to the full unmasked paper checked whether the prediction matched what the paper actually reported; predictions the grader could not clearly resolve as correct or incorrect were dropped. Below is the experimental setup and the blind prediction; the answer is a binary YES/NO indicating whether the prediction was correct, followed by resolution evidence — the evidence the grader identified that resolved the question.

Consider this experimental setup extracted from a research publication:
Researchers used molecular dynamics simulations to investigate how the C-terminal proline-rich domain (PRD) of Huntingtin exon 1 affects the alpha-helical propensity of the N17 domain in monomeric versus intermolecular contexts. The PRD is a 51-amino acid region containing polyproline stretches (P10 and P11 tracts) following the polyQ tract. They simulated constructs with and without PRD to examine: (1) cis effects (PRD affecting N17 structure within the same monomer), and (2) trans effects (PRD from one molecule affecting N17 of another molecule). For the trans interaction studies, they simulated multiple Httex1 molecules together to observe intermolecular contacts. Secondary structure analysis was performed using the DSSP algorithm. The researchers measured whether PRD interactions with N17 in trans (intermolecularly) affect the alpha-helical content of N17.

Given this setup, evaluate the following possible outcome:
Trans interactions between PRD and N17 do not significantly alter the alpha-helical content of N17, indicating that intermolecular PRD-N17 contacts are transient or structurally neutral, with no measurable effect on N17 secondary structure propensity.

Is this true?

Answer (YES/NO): NO